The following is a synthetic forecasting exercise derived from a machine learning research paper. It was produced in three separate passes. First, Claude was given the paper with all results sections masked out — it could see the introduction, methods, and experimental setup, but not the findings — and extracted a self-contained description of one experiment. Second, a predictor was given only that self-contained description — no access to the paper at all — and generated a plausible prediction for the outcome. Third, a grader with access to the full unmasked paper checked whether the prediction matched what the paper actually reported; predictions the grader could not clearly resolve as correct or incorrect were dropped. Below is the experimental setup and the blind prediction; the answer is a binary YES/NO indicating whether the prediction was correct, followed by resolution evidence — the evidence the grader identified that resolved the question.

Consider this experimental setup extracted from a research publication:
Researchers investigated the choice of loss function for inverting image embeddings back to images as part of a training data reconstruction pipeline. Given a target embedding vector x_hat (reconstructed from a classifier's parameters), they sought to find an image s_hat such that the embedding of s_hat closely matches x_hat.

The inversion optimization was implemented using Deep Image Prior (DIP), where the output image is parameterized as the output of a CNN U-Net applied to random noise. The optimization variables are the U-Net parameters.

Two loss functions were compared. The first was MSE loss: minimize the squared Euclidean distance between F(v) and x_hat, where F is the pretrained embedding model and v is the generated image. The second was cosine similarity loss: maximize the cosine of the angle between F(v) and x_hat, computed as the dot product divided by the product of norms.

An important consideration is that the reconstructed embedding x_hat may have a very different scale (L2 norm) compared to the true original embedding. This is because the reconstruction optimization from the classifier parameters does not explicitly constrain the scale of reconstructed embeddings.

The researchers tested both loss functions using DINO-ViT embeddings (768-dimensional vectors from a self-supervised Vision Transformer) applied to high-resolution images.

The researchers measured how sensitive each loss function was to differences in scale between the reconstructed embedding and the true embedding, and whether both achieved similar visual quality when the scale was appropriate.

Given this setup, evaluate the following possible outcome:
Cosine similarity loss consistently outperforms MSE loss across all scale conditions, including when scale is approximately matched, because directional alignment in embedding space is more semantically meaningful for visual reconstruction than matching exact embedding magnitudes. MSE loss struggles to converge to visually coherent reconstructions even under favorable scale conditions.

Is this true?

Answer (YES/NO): NO